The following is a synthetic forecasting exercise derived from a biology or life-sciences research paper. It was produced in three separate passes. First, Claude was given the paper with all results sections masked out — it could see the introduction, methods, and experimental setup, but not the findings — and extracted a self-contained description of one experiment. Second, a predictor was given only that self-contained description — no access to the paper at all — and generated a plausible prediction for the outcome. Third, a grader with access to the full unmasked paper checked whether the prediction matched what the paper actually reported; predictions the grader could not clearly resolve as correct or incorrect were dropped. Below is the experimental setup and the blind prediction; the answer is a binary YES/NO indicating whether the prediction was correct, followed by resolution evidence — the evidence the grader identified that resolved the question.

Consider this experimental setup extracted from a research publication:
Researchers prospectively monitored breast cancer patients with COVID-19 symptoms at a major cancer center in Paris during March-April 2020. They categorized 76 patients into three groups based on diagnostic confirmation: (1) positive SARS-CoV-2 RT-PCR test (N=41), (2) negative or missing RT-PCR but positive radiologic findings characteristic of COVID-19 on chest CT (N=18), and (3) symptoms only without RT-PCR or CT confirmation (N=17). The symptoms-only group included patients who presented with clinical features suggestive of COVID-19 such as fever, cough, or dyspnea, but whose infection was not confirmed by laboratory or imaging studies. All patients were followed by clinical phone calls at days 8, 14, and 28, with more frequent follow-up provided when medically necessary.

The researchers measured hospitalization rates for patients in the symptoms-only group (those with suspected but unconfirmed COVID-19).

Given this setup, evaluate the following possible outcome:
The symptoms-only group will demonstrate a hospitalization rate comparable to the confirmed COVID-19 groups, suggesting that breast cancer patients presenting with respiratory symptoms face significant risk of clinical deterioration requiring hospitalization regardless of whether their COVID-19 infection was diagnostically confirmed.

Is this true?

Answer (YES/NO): NO